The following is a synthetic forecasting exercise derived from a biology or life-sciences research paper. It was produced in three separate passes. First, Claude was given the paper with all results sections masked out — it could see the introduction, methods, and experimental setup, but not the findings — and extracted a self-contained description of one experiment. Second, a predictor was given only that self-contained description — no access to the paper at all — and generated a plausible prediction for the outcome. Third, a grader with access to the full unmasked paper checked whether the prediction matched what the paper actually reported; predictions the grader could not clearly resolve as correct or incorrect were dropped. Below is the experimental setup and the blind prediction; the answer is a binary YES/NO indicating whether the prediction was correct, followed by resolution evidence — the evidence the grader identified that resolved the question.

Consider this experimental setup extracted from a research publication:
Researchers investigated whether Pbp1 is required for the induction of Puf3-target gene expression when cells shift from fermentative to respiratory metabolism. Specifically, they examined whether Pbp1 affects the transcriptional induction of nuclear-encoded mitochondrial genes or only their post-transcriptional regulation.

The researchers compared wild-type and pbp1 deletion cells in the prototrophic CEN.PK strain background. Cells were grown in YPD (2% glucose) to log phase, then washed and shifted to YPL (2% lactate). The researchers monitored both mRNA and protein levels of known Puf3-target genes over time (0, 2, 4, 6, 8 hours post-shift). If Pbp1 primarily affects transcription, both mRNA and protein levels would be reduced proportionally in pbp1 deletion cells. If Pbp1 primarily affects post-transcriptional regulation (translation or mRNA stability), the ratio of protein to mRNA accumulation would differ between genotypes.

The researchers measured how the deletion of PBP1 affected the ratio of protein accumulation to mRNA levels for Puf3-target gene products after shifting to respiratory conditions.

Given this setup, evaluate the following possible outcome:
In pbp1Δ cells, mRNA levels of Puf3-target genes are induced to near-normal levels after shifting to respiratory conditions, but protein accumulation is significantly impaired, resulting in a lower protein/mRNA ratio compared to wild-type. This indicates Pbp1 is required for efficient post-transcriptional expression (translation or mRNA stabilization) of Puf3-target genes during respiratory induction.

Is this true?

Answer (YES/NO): NO